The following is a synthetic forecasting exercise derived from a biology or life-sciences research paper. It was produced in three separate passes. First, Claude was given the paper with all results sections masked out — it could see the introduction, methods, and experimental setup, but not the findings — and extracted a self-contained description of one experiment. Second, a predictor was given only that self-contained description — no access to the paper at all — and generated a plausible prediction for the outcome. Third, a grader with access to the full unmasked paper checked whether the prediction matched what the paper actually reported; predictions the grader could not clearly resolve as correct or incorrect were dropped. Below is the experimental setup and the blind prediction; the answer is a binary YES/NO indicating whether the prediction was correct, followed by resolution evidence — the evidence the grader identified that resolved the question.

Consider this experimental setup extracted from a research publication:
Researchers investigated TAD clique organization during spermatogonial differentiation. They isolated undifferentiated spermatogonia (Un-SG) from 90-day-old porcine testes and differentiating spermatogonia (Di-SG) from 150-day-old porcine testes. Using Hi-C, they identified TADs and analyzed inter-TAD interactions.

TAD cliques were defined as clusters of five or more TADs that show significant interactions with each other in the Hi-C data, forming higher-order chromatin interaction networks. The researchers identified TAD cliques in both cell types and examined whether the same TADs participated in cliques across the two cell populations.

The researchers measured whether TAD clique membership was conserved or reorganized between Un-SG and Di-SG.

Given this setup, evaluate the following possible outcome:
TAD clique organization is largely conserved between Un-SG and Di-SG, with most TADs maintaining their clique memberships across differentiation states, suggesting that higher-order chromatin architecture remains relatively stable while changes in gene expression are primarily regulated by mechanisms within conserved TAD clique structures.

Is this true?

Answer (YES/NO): NO